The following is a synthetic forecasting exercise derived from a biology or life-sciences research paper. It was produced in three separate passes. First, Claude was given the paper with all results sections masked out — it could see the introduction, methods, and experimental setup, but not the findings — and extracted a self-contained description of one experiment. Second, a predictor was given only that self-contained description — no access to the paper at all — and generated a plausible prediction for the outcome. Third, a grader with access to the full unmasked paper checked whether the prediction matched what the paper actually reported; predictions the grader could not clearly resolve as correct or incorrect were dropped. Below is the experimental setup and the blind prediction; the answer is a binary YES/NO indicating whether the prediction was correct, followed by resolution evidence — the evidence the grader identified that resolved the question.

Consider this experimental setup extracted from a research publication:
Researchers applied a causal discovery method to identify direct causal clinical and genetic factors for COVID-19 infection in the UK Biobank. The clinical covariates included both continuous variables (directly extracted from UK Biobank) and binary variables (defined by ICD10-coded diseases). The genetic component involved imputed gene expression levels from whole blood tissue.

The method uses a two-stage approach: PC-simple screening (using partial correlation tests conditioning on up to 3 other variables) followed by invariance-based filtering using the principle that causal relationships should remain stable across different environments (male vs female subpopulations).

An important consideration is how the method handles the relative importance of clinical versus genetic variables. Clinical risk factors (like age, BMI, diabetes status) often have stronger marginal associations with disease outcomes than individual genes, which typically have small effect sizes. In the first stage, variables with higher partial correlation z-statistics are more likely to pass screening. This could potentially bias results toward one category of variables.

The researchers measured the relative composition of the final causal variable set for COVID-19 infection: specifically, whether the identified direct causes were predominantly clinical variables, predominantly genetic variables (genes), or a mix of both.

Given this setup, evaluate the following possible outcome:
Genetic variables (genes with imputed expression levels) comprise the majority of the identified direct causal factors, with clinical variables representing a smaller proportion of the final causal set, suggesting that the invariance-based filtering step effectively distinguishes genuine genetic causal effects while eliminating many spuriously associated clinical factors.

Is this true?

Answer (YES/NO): YES